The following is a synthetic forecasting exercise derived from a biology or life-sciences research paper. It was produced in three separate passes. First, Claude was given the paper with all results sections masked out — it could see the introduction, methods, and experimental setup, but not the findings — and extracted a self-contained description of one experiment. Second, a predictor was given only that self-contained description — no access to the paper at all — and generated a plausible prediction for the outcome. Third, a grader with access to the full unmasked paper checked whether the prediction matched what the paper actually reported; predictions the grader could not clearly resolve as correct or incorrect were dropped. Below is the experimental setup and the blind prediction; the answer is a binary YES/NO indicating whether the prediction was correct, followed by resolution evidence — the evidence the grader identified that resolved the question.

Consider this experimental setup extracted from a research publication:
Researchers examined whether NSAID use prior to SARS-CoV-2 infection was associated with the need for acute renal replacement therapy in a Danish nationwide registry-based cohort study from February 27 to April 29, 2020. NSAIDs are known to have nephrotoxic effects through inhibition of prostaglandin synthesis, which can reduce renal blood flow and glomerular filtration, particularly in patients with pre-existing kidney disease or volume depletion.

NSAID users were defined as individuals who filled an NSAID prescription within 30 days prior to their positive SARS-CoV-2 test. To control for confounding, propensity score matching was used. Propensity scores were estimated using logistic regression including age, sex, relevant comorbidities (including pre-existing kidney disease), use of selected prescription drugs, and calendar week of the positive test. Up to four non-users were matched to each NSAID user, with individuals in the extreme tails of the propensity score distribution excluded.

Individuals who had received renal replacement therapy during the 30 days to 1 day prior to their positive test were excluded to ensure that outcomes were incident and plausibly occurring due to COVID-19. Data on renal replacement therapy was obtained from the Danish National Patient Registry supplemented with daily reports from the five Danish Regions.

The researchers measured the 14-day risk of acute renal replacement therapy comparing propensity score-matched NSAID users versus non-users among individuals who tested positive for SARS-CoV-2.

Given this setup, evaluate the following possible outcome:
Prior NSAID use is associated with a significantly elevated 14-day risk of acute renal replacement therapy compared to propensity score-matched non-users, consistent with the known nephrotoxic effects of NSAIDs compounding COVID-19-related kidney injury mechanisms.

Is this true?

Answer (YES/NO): NO